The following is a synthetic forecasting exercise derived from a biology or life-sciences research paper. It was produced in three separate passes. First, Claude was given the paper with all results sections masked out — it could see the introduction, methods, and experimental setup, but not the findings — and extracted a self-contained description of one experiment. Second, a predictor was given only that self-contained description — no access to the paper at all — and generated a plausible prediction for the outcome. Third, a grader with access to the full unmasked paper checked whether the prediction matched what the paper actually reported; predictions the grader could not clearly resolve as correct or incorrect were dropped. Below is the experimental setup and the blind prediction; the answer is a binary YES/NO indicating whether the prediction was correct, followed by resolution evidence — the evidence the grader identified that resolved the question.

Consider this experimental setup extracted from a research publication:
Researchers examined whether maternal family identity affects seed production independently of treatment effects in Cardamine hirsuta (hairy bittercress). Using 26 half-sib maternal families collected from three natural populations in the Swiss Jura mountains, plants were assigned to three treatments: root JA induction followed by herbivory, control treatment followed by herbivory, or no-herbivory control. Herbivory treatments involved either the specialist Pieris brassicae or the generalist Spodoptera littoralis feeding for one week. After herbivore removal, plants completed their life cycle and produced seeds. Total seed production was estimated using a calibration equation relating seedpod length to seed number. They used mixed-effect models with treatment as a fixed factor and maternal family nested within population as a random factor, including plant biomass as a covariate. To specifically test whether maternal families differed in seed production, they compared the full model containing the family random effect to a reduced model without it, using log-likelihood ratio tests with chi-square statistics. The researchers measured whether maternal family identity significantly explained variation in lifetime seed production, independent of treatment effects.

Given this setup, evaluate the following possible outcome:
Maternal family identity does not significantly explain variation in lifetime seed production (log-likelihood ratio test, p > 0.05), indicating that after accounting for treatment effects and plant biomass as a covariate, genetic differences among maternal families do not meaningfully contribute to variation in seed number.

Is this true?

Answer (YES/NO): NO